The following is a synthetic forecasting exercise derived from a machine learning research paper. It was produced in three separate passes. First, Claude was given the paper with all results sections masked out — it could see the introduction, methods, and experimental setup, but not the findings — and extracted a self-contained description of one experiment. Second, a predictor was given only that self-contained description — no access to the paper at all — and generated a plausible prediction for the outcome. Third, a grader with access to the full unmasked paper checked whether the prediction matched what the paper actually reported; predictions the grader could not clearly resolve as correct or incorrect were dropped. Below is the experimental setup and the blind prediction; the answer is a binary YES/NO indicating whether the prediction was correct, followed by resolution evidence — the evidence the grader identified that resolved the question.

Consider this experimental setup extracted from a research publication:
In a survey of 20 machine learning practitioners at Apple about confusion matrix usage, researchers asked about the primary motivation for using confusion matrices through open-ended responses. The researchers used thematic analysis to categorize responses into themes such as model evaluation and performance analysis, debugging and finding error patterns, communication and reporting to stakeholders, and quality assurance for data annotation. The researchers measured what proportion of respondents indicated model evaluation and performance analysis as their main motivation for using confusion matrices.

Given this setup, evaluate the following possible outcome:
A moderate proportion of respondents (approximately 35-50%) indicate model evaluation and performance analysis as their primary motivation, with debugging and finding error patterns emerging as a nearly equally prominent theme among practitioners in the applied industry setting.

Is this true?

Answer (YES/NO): NO